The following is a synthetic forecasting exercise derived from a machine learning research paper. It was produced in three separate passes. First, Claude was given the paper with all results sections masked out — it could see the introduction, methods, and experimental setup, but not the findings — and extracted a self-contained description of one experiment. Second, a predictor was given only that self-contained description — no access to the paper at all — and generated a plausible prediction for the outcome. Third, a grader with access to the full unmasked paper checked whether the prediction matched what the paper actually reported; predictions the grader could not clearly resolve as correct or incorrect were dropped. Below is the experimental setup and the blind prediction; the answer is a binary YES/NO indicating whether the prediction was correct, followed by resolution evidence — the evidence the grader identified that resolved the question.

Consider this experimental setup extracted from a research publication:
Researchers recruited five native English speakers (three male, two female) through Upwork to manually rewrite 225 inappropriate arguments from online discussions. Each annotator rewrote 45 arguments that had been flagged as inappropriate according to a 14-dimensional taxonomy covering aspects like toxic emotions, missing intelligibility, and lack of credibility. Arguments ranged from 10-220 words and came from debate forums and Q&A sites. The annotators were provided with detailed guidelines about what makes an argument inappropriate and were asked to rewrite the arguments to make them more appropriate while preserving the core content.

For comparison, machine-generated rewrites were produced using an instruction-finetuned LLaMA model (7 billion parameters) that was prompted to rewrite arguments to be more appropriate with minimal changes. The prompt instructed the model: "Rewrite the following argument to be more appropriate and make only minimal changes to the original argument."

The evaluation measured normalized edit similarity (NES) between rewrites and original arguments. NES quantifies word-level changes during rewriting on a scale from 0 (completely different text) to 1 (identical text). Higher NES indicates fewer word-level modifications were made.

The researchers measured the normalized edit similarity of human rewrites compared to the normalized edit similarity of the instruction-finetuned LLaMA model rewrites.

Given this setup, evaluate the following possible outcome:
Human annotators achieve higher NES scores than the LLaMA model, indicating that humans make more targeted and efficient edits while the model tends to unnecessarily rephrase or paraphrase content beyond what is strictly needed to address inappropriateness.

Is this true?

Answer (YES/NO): NO